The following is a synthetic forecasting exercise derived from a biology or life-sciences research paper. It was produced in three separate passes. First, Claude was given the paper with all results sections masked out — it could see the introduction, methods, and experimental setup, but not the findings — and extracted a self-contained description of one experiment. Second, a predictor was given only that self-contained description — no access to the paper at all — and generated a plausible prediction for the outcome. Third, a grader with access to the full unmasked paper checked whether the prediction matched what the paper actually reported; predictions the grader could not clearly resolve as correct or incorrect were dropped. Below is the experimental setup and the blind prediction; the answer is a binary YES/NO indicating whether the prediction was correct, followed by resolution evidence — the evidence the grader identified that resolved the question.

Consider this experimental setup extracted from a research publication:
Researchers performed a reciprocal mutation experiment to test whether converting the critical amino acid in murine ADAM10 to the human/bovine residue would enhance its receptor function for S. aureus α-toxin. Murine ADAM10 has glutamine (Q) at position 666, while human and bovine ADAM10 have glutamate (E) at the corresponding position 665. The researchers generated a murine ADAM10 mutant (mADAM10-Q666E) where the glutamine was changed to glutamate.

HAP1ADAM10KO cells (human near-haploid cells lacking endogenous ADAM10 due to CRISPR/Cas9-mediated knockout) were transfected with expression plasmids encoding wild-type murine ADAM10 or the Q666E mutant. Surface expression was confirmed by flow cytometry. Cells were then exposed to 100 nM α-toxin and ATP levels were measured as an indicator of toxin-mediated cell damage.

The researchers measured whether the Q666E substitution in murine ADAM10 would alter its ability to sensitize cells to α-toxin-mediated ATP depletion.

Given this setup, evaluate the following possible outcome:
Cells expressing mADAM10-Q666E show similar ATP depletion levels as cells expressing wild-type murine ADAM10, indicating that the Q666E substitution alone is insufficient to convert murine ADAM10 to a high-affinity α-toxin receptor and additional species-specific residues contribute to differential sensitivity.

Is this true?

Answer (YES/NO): NO